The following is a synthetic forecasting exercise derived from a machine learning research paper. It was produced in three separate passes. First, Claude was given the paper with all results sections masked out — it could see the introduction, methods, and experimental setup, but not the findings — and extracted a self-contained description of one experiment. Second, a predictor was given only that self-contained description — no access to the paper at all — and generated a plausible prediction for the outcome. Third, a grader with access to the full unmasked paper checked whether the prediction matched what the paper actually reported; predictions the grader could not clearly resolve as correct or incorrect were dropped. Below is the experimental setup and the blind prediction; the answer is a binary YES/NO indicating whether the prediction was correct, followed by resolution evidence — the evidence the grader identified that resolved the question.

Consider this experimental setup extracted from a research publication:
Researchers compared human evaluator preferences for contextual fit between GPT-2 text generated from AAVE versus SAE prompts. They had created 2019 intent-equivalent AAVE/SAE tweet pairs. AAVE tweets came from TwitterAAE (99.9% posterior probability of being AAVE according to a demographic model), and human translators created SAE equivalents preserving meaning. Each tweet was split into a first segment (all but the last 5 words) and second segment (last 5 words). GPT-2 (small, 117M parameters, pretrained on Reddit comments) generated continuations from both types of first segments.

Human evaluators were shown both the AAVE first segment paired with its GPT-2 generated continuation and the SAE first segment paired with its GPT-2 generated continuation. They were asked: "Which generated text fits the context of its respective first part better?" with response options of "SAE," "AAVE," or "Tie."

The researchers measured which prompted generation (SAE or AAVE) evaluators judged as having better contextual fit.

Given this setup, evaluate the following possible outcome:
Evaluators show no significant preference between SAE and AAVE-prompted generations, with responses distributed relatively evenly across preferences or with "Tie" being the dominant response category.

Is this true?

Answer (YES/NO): NO